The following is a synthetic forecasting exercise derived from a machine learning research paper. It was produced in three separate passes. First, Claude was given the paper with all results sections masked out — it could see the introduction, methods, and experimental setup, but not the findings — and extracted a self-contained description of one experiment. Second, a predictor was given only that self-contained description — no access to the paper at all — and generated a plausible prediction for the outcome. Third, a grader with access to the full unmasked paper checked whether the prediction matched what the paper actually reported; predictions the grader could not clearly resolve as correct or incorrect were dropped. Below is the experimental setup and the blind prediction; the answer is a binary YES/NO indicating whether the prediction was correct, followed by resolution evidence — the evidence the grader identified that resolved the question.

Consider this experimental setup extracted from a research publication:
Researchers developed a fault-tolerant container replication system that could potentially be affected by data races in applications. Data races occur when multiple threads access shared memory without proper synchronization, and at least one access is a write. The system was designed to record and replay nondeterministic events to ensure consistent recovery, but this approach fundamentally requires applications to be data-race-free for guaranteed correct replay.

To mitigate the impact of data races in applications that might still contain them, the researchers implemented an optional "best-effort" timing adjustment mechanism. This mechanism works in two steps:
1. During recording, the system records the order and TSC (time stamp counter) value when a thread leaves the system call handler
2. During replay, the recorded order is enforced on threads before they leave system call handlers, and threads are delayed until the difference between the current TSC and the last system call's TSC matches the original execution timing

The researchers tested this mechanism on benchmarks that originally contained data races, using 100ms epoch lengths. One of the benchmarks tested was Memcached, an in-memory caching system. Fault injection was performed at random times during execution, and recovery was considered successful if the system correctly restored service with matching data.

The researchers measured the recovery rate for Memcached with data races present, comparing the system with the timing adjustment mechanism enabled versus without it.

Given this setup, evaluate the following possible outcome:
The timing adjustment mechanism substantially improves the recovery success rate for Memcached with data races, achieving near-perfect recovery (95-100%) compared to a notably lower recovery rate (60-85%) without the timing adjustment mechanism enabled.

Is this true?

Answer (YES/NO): NO